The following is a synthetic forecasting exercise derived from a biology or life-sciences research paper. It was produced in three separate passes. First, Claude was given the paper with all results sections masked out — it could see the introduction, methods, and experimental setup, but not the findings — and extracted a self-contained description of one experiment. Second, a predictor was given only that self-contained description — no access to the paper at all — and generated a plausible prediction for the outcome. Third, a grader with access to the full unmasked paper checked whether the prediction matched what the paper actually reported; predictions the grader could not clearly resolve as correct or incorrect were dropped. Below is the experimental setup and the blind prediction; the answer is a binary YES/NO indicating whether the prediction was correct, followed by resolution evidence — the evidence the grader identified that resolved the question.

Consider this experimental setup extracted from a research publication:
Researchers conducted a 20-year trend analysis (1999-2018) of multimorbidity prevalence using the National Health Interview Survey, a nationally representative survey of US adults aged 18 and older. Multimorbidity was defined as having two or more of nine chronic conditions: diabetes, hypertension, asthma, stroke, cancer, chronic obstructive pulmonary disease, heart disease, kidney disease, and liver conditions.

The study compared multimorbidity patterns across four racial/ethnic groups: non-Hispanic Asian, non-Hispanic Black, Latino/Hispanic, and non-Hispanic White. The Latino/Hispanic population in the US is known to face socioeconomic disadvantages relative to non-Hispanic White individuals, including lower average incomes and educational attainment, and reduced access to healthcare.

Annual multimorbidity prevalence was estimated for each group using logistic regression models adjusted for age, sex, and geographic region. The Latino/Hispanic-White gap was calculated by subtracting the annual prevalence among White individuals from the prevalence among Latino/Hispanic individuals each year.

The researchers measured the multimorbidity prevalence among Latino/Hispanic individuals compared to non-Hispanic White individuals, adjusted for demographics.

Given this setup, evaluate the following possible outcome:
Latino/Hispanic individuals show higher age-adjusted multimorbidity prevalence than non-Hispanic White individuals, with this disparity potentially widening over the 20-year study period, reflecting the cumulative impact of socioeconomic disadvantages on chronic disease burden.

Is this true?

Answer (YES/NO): NO